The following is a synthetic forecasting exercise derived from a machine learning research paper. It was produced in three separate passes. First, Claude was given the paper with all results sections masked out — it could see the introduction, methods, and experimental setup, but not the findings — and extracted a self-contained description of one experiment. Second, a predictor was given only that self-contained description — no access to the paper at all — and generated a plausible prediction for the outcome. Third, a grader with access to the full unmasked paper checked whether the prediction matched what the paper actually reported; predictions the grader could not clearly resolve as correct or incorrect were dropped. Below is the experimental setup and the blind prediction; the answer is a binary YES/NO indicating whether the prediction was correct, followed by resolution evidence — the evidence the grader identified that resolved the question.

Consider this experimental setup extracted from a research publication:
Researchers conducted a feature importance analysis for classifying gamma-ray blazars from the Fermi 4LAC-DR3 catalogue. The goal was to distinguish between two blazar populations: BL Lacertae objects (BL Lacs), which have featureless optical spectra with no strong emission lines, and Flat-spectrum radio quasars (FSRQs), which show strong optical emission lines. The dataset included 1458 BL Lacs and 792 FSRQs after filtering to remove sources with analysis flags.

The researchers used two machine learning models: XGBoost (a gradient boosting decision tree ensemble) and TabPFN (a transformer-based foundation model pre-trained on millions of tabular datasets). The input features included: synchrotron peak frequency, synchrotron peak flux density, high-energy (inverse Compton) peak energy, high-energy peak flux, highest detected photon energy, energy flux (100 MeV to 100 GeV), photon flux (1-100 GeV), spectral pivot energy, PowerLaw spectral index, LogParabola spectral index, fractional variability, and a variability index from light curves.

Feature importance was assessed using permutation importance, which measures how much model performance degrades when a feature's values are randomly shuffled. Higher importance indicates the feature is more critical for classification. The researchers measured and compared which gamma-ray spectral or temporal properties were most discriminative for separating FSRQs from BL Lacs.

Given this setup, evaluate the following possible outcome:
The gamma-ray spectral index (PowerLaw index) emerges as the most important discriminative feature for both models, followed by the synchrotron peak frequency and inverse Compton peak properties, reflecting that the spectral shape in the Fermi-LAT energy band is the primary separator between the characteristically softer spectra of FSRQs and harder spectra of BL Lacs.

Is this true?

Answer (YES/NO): NO